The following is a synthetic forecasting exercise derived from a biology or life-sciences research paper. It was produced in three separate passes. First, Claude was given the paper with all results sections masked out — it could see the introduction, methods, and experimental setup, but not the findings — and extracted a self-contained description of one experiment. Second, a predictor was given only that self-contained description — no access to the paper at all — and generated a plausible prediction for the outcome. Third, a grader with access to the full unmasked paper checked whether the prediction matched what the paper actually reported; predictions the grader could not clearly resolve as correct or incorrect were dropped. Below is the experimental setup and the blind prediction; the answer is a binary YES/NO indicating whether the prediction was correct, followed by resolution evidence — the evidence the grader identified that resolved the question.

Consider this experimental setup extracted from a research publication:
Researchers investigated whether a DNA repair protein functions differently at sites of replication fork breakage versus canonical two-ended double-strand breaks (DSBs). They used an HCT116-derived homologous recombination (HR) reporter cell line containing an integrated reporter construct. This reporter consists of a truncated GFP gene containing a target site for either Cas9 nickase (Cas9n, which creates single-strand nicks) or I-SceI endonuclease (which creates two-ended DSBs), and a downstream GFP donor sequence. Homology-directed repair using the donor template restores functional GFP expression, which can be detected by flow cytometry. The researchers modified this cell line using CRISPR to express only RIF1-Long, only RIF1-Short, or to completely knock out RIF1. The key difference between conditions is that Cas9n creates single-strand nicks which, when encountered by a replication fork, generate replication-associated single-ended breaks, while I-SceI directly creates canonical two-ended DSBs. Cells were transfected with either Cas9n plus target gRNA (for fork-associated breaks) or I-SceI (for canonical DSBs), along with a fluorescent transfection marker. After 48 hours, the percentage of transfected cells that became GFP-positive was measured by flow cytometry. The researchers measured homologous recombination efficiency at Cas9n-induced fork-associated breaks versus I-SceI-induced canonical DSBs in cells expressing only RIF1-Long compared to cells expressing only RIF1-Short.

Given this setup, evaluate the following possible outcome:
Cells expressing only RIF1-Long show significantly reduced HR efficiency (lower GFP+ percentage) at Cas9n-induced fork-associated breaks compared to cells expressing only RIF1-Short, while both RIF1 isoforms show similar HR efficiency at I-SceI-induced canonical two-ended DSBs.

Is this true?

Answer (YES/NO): NO